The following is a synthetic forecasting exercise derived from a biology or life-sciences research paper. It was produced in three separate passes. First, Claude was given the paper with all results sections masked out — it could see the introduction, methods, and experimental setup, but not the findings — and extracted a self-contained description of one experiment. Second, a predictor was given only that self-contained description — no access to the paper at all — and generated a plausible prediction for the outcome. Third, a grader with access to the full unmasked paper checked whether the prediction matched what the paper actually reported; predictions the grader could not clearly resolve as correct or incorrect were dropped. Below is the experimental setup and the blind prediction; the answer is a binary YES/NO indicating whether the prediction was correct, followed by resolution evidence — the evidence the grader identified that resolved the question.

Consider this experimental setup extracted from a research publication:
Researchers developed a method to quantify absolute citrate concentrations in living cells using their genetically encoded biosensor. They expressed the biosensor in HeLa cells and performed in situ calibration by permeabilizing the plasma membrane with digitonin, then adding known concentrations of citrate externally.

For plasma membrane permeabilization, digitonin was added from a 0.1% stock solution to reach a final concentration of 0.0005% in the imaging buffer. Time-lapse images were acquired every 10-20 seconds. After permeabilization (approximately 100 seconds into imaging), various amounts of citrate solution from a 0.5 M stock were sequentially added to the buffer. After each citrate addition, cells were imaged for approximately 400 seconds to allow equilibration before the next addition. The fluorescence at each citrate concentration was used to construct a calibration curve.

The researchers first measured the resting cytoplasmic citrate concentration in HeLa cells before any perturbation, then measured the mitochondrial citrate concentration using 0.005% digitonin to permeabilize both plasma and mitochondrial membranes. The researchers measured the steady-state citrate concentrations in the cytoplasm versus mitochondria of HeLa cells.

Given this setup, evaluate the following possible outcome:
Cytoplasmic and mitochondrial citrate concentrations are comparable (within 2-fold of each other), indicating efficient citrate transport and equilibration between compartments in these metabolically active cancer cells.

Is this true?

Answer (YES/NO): NO